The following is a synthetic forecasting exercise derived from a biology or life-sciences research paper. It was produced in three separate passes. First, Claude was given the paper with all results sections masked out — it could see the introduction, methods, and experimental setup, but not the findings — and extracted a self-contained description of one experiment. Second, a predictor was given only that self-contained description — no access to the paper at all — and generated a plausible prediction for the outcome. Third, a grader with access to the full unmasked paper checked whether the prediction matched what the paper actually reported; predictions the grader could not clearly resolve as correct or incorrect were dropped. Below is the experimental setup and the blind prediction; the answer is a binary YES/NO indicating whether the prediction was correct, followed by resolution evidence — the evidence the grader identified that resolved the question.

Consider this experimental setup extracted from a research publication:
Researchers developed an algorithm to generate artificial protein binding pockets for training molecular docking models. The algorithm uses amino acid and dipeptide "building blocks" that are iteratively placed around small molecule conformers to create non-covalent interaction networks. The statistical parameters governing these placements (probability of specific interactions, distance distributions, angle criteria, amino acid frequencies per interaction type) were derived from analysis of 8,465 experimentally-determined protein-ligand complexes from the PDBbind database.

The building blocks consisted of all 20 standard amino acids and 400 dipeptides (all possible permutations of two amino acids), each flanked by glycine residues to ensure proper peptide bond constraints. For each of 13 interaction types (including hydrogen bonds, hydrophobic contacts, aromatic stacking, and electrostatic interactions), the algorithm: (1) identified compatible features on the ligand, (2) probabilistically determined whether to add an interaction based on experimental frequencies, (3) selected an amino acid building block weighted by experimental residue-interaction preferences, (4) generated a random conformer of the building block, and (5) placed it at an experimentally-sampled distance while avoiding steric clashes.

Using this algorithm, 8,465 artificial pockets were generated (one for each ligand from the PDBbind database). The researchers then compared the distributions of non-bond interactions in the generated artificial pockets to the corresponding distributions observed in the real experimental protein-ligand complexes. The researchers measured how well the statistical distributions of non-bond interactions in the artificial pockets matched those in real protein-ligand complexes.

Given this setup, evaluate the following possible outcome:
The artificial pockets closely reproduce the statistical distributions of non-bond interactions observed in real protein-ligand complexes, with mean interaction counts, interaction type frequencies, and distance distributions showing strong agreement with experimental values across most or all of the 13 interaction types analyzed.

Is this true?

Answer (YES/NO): NO